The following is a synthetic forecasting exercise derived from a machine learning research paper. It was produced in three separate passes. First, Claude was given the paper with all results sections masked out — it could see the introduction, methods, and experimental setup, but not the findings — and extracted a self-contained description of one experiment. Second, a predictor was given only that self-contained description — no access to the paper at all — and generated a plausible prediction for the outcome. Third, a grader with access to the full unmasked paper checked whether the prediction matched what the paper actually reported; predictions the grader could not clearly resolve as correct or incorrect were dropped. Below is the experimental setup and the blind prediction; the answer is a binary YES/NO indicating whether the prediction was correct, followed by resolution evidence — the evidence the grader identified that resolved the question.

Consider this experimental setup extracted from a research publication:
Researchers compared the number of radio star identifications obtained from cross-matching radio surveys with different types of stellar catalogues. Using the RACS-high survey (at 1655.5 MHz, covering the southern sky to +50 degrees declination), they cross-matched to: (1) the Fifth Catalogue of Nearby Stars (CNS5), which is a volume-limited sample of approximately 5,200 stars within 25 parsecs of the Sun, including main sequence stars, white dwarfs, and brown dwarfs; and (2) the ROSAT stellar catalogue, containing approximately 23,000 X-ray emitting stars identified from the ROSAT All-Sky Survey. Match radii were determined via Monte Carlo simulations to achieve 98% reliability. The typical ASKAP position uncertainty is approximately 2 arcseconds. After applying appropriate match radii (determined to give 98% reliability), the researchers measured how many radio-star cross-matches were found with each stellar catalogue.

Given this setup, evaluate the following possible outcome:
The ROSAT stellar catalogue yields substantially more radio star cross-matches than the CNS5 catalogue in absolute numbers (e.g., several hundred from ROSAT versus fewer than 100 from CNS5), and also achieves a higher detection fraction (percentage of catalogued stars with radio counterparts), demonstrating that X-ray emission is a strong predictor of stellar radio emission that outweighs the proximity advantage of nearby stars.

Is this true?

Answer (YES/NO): YES